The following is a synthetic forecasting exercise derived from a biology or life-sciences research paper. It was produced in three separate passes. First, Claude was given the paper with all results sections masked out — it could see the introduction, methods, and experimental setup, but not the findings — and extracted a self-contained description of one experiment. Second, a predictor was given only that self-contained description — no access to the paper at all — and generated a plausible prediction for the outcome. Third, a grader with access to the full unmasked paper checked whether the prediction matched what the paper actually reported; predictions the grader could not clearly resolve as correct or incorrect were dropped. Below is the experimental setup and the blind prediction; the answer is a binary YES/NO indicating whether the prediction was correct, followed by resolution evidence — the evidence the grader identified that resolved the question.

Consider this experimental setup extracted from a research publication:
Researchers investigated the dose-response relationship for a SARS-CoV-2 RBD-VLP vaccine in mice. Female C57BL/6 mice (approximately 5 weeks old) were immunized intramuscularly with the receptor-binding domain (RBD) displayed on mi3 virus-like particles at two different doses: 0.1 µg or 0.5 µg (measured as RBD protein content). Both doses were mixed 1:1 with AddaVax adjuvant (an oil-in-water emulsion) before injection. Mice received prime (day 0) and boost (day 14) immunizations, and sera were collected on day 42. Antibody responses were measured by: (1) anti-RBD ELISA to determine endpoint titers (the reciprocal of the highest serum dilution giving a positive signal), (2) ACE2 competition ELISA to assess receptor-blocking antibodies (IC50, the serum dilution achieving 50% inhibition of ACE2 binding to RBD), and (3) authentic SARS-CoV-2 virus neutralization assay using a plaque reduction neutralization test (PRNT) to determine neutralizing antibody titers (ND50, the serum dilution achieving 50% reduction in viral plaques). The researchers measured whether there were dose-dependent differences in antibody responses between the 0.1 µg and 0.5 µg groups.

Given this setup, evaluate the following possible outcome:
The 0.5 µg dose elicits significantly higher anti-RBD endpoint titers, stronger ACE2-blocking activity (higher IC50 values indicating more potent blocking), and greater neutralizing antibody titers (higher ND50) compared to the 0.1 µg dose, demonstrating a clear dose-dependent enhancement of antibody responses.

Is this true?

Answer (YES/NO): NO